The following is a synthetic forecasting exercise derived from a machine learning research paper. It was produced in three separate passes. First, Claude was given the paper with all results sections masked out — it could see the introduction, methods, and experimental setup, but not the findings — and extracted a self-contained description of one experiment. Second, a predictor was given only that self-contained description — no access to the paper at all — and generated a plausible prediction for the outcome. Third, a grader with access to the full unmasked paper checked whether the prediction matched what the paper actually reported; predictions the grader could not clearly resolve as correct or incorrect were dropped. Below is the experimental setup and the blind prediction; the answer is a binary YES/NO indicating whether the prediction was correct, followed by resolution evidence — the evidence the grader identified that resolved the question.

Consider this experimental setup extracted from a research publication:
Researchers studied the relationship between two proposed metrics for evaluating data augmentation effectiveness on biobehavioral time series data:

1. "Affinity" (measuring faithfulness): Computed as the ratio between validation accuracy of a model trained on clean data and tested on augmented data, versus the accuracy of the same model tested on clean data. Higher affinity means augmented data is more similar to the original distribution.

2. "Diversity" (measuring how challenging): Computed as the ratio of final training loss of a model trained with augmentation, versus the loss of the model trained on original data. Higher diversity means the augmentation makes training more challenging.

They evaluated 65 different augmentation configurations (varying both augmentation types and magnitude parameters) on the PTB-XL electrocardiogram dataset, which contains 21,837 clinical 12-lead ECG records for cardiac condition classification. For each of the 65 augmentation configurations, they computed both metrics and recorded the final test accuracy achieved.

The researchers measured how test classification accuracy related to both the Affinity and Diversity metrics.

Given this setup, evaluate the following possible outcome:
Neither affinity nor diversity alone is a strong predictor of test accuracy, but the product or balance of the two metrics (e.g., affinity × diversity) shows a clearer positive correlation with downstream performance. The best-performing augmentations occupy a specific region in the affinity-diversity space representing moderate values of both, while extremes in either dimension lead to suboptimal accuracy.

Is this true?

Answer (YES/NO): NO